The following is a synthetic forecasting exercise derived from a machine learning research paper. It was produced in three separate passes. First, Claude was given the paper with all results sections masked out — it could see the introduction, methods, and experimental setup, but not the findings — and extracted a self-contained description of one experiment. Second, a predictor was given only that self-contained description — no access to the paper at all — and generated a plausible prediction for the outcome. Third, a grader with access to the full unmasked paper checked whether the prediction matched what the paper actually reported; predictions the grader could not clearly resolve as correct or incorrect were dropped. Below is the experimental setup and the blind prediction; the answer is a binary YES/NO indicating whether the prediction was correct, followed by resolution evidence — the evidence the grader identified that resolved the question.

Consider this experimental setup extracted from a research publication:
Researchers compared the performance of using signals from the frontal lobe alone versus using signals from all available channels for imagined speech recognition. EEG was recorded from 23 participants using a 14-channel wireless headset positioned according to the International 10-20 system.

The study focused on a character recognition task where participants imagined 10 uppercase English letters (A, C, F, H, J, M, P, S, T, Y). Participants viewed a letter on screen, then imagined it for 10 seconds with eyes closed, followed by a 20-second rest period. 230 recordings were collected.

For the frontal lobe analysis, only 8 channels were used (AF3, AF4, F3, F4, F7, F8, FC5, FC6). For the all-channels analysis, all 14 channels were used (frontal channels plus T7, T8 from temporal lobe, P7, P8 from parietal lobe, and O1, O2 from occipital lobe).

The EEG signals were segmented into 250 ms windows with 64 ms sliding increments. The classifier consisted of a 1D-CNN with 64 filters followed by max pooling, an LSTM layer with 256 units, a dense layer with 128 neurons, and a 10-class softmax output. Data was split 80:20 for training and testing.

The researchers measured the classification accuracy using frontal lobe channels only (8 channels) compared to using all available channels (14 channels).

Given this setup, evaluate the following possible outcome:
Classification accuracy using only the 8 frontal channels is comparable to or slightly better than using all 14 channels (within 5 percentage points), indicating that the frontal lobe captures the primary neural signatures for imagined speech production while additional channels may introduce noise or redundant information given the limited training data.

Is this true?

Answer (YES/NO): NO